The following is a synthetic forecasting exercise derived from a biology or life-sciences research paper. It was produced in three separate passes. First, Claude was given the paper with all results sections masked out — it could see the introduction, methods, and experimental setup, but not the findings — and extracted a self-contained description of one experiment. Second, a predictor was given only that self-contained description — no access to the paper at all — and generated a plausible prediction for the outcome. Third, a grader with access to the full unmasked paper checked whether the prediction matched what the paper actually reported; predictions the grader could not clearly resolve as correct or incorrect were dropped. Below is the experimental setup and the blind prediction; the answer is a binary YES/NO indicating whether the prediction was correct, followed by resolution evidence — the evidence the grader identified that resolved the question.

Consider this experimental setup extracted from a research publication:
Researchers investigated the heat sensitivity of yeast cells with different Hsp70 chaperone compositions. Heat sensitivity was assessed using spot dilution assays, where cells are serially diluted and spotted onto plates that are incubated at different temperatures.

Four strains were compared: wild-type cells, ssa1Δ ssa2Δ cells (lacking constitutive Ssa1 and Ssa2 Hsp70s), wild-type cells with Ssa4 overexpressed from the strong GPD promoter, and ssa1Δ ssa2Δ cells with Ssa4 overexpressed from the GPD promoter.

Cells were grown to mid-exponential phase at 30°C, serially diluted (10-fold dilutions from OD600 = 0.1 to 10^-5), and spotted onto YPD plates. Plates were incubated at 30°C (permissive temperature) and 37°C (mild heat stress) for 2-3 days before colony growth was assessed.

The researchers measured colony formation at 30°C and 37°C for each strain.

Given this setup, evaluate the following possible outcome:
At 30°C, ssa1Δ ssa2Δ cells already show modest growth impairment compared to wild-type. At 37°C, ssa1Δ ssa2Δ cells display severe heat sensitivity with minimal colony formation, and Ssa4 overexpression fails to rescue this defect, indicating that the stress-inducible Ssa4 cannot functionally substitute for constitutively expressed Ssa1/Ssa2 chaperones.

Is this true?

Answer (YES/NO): NO